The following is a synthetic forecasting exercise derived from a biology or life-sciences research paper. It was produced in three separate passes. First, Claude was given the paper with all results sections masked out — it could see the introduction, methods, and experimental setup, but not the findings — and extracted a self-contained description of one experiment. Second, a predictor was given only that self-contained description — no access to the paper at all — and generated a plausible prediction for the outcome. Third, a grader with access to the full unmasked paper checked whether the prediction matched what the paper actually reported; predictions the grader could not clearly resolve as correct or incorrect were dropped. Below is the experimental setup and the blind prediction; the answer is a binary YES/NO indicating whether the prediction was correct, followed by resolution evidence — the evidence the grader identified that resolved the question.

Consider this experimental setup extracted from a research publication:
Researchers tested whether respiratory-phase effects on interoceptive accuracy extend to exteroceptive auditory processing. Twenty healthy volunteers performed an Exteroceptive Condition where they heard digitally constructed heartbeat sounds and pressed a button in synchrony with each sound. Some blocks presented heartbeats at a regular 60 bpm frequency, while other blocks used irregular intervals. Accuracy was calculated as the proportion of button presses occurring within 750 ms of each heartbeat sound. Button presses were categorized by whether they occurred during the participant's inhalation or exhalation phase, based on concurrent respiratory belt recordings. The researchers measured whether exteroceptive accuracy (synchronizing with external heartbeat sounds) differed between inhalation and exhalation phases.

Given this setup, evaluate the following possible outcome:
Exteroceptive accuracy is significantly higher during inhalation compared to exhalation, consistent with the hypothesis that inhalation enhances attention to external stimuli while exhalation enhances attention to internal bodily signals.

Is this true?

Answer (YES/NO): NO